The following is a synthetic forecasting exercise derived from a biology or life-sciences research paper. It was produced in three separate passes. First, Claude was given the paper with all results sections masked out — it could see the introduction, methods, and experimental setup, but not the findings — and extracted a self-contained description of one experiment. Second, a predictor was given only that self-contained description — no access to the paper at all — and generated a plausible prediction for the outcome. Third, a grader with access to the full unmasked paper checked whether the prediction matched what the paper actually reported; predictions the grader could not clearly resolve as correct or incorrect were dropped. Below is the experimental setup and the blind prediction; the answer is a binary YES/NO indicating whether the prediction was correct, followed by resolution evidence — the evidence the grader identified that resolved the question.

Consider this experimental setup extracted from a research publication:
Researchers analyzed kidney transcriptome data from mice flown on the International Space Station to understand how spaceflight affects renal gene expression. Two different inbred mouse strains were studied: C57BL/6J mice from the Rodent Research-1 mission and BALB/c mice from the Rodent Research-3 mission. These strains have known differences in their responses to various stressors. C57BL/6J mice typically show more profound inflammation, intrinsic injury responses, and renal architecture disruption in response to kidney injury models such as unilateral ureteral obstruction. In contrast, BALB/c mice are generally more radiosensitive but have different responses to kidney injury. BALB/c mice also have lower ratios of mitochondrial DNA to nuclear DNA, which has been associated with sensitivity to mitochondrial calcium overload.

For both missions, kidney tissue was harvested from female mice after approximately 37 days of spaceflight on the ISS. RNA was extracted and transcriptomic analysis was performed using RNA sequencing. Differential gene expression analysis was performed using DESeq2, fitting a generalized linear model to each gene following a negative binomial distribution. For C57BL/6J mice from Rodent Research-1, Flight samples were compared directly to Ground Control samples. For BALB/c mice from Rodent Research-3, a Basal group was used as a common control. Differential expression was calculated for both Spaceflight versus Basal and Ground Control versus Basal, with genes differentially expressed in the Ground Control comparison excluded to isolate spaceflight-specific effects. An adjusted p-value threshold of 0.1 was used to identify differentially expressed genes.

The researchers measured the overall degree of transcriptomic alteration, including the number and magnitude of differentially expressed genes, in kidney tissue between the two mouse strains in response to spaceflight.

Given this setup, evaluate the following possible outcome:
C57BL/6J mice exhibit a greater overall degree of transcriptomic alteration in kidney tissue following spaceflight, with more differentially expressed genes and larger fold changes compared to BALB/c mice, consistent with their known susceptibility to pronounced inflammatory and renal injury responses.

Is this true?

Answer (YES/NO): YES